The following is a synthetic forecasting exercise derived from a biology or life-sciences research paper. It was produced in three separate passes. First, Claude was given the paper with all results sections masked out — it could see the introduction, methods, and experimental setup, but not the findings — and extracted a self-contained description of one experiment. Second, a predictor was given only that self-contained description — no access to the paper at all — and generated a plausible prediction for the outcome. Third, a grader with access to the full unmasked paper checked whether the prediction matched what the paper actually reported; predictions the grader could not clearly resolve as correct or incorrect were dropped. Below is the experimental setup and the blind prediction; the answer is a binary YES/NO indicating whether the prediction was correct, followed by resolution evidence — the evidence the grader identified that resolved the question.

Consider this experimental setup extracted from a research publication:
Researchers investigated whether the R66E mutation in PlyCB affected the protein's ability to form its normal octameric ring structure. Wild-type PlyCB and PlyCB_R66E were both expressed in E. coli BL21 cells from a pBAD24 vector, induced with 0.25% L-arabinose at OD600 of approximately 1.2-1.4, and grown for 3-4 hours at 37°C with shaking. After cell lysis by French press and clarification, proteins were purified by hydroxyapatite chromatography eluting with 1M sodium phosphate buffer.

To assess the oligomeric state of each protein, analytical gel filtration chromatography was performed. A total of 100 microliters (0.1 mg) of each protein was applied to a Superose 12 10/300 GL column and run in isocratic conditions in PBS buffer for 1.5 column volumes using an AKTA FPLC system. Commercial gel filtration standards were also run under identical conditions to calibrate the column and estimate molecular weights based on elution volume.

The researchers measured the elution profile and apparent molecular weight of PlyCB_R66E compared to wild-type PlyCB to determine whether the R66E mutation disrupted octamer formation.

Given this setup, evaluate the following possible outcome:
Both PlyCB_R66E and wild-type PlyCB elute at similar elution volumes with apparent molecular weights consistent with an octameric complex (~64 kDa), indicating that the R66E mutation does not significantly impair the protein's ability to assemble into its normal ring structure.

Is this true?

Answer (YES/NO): YES